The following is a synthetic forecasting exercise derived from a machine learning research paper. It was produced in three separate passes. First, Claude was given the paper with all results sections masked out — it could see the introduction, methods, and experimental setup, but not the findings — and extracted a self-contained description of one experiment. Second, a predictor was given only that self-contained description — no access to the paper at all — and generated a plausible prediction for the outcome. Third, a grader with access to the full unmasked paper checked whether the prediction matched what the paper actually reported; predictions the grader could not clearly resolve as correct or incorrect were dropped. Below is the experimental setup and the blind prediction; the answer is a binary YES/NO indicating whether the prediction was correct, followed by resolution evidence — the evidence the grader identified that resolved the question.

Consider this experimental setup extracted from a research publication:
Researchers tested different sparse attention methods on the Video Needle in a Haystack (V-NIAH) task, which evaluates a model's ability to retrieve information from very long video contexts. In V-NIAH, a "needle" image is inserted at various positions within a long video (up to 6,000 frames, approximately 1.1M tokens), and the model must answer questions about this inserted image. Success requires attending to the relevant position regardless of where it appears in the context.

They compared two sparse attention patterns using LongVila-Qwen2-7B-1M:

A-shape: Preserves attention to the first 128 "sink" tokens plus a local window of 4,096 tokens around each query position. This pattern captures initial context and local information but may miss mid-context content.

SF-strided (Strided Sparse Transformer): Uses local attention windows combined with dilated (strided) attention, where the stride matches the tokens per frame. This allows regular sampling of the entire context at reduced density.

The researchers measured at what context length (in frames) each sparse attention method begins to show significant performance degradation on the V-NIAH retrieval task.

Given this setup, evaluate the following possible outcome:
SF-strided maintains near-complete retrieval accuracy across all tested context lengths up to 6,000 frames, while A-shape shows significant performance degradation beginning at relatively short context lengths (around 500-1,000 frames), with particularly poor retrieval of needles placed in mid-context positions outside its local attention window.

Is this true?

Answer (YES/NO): NO